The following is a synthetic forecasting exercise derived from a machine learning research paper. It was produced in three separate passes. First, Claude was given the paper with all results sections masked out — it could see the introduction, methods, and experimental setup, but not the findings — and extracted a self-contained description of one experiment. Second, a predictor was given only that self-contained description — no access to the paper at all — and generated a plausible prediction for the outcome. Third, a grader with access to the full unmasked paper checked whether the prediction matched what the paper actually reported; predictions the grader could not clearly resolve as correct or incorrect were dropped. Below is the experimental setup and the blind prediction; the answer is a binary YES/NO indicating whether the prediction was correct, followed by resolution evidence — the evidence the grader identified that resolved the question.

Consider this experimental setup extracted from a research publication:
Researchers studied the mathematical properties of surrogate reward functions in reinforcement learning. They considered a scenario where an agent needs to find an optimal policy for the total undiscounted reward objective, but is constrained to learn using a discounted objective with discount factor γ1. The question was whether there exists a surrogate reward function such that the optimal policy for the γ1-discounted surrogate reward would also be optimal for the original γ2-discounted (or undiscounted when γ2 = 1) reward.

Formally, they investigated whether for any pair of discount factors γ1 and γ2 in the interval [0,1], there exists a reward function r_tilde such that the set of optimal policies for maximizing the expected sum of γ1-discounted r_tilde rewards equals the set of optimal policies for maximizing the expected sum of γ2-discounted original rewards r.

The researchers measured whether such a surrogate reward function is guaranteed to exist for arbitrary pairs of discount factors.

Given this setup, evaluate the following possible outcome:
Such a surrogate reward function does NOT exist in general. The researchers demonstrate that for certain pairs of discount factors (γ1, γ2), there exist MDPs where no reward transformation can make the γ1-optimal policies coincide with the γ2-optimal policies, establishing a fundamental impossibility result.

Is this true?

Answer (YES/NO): NO